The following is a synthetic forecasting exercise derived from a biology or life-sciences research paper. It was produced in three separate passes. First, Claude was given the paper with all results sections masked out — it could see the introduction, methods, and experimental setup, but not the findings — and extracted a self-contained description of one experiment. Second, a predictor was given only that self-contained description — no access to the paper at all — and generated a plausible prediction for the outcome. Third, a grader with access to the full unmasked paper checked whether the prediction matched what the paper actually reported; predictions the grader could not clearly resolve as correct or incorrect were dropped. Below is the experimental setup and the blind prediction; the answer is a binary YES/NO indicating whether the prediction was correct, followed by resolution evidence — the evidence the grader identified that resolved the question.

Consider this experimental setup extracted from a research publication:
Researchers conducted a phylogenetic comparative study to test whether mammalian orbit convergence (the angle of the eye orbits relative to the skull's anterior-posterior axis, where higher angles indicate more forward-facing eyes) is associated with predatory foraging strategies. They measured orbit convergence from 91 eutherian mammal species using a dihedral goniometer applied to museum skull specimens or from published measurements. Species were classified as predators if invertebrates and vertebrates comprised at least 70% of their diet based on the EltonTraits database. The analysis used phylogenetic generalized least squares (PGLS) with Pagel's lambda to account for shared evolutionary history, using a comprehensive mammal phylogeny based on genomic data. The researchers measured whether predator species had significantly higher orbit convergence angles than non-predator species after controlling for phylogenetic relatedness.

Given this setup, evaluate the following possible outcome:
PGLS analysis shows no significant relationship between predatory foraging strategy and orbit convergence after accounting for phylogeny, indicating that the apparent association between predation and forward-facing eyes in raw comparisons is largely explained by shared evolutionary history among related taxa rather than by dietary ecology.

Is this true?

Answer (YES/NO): YES